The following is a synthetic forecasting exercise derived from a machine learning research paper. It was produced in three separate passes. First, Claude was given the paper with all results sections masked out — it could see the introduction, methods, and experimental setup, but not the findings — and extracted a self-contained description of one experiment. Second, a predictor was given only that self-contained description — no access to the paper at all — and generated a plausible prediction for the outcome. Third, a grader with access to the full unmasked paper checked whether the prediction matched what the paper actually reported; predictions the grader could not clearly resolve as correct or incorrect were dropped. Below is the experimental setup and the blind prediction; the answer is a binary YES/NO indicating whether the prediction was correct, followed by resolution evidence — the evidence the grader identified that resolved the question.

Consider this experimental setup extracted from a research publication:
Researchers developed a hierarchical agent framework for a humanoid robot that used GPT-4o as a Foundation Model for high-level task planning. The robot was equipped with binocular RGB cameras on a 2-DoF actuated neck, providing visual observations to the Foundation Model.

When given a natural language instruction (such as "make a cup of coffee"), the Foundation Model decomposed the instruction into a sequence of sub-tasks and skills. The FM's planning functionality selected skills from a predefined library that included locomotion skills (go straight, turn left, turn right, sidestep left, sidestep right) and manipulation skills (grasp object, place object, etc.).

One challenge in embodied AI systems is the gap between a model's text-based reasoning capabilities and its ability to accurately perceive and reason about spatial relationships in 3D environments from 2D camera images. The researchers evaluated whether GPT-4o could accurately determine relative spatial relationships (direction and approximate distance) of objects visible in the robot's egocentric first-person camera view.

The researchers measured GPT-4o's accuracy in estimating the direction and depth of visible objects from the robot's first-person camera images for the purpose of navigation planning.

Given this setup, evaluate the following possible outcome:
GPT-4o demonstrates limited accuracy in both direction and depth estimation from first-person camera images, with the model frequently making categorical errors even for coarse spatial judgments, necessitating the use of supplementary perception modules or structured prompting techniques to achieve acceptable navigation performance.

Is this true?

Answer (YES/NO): YES